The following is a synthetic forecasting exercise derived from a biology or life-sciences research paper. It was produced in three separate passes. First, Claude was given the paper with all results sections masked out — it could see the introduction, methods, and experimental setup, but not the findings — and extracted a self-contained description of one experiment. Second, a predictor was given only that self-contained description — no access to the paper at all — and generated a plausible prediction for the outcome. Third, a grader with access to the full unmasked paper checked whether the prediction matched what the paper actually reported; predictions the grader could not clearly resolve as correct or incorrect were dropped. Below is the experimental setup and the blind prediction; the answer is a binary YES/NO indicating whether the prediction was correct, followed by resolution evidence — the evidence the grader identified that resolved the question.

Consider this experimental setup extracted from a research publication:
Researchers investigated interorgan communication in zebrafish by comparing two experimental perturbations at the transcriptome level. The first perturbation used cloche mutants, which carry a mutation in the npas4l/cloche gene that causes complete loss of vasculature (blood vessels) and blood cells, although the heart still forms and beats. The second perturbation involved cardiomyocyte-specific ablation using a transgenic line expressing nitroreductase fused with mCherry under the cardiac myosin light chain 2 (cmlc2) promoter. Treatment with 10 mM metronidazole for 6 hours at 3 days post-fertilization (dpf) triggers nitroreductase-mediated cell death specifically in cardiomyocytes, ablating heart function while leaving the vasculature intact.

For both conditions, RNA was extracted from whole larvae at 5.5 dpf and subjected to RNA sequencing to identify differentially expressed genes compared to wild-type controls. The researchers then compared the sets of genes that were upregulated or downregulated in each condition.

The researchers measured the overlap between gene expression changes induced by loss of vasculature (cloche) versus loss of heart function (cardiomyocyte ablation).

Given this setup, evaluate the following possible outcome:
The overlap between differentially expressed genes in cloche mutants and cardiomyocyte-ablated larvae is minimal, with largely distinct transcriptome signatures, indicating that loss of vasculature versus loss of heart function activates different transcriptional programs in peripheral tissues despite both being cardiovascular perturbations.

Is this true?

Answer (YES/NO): NO